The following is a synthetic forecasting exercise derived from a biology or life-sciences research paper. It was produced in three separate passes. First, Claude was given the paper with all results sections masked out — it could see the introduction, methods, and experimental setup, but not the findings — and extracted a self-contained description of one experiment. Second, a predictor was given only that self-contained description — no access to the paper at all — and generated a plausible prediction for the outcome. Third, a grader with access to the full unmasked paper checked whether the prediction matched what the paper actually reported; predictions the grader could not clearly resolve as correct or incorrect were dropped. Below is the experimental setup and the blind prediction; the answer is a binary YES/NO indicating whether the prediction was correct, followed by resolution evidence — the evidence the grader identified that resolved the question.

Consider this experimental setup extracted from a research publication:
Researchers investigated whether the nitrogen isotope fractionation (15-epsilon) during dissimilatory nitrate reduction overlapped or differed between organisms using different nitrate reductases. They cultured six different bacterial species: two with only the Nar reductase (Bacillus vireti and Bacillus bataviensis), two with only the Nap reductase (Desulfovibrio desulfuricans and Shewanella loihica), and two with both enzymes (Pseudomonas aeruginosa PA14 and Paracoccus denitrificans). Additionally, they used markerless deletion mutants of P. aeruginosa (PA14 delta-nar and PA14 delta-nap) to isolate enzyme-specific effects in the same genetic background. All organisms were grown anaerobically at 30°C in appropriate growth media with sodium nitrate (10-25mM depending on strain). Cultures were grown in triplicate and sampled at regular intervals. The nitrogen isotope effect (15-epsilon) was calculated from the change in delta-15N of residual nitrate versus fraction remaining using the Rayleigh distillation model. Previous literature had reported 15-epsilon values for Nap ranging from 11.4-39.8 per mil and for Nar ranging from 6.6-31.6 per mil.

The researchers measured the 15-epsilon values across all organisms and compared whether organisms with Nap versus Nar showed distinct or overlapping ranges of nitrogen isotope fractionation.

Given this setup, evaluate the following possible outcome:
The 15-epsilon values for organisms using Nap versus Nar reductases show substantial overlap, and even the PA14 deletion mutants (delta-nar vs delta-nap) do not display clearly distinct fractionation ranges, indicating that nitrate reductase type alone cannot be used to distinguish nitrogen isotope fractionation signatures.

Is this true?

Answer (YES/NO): NO